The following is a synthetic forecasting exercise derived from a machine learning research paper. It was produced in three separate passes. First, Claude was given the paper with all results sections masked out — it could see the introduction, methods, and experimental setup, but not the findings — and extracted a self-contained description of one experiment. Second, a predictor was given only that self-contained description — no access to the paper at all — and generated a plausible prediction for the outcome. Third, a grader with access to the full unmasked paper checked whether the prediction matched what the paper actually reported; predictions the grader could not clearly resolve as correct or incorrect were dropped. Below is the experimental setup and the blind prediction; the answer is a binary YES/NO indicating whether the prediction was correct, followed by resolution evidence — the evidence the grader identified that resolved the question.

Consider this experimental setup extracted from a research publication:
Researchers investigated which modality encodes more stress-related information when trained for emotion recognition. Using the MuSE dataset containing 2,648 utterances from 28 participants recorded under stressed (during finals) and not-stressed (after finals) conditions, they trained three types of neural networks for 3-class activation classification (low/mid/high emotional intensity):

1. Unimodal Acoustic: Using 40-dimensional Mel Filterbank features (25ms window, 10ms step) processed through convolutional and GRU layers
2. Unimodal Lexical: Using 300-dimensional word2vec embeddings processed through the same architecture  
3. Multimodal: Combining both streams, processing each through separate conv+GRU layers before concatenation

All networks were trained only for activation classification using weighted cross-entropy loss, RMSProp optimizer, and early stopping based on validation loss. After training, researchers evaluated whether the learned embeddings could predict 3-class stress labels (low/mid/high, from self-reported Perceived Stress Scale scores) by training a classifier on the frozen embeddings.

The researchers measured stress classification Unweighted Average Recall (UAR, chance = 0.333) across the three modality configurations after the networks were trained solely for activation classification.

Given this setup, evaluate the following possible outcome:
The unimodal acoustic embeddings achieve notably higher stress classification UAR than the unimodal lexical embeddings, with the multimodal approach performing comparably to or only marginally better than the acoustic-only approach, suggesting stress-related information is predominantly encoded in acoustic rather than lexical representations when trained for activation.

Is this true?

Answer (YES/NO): YES